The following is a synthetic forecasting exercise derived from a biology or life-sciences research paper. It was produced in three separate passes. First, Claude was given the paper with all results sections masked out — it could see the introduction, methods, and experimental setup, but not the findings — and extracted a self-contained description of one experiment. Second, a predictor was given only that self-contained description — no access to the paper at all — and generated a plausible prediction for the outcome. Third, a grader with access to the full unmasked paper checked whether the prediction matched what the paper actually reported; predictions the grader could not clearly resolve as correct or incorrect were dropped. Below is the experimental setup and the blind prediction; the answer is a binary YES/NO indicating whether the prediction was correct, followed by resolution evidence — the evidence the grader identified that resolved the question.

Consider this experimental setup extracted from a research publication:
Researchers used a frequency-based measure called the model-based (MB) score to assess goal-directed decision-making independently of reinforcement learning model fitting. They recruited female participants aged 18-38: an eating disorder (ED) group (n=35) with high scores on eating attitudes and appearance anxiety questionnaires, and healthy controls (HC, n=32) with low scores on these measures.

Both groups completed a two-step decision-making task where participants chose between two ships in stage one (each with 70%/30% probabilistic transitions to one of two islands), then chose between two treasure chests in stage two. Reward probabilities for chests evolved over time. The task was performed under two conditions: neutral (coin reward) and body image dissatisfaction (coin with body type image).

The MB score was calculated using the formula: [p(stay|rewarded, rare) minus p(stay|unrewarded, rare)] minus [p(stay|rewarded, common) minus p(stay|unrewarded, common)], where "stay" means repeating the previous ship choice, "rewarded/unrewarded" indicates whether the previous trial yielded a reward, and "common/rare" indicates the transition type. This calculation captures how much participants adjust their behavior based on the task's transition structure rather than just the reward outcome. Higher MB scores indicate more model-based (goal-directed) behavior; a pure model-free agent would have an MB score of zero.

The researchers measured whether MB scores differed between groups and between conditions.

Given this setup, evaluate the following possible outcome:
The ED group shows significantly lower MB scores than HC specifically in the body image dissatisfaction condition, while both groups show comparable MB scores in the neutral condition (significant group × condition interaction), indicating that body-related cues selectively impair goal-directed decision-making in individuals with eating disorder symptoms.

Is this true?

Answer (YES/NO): NO